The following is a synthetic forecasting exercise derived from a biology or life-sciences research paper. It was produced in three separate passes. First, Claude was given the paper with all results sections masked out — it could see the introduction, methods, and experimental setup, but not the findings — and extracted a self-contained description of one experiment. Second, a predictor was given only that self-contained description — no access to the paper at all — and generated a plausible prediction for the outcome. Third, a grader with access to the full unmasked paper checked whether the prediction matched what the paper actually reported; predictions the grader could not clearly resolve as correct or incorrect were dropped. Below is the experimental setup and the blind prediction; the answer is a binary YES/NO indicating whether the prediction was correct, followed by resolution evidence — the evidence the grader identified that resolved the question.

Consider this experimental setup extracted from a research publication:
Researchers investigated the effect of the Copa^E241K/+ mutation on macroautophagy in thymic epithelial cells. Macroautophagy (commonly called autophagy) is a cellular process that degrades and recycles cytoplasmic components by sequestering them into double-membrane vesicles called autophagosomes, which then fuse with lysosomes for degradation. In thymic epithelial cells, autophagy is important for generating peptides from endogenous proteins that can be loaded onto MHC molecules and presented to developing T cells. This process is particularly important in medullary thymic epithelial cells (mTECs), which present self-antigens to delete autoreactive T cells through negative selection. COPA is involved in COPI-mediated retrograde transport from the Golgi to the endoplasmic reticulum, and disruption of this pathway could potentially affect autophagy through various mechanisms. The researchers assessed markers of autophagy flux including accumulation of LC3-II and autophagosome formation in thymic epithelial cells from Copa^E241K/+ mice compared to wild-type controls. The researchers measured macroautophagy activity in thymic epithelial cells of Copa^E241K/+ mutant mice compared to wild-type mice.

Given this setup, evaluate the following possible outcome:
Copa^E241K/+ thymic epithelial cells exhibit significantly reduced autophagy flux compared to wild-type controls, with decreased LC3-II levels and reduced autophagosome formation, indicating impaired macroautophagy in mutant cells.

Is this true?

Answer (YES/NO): NO